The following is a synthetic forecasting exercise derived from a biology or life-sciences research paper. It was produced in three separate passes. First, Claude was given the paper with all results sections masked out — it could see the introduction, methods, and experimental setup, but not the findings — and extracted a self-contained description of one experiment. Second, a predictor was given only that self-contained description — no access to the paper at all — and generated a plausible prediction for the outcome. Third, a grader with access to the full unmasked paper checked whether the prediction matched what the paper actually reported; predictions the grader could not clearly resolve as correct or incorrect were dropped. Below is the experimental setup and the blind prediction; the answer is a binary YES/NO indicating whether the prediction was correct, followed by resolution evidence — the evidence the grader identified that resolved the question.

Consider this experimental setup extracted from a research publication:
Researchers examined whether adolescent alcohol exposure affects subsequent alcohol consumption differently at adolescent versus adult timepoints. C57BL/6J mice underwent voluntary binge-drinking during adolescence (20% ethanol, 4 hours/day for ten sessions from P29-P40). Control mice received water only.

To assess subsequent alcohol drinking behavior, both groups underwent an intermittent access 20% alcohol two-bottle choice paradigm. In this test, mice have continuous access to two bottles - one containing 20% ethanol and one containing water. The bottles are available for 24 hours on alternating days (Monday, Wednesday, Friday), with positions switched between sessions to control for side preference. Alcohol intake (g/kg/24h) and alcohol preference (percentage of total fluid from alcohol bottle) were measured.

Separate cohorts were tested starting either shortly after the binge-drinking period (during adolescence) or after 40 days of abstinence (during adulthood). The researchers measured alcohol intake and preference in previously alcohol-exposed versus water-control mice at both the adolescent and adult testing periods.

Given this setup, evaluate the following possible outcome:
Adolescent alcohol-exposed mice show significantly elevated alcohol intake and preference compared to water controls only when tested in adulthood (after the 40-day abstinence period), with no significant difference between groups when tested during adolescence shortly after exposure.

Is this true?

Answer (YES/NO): YES